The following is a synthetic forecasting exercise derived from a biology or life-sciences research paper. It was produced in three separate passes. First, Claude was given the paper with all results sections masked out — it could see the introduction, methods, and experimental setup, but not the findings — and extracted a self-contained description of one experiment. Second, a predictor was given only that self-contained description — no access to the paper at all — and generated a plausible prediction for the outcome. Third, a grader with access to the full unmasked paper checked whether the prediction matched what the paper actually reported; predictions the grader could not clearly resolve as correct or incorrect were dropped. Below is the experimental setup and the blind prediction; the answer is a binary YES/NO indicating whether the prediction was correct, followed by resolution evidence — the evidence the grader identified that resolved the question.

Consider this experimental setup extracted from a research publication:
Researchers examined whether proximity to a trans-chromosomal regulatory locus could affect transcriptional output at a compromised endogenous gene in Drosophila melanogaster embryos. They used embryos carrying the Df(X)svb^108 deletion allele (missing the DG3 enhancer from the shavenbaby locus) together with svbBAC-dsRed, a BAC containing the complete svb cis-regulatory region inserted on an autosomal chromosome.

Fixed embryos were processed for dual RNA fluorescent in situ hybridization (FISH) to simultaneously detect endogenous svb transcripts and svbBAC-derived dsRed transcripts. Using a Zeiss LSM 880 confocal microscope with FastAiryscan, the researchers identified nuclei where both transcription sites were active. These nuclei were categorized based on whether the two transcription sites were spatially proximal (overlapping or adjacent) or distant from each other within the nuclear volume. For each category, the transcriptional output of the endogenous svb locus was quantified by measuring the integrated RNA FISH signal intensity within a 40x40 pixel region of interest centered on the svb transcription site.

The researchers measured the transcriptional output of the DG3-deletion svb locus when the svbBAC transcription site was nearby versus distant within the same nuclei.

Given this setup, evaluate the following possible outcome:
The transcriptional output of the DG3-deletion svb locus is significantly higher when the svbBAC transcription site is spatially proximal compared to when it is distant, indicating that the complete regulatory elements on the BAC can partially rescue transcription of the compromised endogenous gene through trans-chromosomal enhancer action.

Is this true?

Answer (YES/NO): YES